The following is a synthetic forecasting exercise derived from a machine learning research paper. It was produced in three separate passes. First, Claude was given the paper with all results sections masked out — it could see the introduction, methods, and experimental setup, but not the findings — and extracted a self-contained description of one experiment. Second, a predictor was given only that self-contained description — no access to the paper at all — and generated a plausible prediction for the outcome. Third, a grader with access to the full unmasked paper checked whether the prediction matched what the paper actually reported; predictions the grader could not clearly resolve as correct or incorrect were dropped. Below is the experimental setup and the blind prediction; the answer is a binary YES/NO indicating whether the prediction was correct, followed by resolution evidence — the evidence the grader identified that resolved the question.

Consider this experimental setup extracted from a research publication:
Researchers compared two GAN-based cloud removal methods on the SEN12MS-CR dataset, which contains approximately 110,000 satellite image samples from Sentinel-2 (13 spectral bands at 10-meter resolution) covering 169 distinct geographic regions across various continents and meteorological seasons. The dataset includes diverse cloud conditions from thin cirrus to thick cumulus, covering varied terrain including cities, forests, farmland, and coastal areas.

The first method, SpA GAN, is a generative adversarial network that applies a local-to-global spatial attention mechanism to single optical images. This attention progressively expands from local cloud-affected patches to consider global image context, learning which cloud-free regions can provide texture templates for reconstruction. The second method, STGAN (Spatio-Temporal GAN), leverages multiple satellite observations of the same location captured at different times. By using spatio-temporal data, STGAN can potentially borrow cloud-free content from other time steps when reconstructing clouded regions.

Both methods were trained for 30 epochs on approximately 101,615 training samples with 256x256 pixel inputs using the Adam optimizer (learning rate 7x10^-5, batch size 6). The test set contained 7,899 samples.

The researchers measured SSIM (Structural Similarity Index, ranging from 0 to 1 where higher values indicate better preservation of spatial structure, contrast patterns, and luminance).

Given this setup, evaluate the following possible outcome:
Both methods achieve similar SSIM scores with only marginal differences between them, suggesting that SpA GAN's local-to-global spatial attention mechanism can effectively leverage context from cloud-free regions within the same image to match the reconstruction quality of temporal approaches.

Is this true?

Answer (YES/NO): NO